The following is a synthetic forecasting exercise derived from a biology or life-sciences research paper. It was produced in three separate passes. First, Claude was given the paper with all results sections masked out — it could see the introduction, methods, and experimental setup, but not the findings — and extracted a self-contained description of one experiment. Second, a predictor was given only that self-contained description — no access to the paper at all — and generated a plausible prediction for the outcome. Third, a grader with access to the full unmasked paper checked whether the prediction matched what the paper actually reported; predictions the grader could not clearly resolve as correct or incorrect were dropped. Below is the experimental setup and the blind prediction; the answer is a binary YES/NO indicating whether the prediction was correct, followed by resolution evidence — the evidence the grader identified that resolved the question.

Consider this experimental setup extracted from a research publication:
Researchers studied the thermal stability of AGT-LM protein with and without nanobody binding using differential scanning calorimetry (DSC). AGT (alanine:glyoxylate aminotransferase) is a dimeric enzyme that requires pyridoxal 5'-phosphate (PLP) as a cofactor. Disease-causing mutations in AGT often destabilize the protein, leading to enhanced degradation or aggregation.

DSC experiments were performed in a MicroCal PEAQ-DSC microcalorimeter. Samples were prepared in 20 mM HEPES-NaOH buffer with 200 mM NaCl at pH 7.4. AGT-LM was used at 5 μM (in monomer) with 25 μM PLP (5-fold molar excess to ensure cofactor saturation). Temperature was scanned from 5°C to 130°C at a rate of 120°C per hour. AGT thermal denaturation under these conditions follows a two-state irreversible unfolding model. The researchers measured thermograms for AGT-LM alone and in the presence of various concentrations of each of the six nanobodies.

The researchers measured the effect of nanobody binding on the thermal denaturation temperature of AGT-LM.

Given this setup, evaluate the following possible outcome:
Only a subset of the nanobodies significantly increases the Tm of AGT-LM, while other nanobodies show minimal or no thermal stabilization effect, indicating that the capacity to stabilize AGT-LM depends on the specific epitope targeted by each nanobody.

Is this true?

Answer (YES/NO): NO